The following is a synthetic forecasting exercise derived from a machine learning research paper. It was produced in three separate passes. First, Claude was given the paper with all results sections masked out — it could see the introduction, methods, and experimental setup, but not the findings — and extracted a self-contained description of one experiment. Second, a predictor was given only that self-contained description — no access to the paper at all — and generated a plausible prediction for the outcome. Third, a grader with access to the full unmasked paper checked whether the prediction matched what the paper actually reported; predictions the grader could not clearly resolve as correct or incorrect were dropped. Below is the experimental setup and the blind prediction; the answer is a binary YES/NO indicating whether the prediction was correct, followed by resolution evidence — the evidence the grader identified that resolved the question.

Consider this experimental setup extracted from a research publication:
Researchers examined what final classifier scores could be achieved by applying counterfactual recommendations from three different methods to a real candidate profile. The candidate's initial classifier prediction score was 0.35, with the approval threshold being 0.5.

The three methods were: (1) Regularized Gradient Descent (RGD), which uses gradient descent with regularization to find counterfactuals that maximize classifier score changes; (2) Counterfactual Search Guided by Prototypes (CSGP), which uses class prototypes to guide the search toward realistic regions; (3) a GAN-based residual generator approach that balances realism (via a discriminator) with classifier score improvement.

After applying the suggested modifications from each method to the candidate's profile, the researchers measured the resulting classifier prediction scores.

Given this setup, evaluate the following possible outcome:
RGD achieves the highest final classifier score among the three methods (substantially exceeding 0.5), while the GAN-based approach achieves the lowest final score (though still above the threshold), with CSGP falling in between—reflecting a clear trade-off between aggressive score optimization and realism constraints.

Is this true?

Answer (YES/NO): NO